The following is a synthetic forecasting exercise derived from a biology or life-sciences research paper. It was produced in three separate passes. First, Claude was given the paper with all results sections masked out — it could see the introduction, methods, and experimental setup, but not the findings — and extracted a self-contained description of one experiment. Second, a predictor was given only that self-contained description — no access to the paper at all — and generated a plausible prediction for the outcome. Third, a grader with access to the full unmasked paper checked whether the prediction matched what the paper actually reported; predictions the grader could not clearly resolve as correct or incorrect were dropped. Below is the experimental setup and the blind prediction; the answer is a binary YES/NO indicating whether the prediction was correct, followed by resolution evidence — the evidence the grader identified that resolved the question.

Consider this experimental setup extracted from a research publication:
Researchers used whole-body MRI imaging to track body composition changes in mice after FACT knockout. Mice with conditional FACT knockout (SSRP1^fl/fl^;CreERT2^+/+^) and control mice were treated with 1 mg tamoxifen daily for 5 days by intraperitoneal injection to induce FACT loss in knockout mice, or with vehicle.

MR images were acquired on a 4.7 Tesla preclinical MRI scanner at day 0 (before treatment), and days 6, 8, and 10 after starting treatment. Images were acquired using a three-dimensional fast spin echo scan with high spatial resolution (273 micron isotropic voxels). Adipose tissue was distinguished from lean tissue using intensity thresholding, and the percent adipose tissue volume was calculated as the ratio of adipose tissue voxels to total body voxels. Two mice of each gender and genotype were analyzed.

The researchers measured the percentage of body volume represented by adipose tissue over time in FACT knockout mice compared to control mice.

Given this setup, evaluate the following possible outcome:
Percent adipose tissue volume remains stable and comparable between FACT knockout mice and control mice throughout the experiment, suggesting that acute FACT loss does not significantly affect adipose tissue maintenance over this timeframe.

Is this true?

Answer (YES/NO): NO